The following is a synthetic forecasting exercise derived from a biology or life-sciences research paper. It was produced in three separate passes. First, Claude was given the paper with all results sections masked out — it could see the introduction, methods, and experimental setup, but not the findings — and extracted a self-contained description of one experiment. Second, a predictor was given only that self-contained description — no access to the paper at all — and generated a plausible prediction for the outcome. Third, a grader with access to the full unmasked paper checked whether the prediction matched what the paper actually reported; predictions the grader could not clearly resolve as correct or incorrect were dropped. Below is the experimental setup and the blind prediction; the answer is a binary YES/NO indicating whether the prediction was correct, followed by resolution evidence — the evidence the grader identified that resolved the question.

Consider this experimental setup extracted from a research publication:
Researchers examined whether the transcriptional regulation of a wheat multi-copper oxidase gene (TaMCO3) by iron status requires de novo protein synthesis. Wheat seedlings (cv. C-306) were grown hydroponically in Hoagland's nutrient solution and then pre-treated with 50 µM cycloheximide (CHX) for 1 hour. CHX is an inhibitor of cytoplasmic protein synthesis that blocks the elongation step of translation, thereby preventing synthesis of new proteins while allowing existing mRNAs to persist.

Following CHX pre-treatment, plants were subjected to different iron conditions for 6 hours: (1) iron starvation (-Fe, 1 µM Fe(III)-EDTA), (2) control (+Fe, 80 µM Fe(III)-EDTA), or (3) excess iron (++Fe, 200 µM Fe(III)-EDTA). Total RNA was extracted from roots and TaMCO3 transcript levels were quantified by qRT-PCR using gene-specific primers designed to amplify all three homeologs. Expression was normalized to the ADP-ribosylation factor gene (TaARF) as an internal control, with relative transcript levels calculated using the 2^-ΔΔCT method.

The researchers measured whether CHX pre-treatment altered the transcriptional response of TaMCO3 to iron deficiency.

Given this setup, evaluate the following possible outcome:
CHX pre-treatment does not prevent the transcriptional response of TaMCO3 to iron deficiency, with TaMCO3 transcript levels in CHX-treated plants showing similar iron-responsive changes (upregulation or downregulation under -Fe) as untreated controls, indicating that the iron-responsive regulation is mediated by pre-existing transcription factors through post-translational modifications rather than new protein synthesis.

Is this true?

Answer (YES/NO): NO